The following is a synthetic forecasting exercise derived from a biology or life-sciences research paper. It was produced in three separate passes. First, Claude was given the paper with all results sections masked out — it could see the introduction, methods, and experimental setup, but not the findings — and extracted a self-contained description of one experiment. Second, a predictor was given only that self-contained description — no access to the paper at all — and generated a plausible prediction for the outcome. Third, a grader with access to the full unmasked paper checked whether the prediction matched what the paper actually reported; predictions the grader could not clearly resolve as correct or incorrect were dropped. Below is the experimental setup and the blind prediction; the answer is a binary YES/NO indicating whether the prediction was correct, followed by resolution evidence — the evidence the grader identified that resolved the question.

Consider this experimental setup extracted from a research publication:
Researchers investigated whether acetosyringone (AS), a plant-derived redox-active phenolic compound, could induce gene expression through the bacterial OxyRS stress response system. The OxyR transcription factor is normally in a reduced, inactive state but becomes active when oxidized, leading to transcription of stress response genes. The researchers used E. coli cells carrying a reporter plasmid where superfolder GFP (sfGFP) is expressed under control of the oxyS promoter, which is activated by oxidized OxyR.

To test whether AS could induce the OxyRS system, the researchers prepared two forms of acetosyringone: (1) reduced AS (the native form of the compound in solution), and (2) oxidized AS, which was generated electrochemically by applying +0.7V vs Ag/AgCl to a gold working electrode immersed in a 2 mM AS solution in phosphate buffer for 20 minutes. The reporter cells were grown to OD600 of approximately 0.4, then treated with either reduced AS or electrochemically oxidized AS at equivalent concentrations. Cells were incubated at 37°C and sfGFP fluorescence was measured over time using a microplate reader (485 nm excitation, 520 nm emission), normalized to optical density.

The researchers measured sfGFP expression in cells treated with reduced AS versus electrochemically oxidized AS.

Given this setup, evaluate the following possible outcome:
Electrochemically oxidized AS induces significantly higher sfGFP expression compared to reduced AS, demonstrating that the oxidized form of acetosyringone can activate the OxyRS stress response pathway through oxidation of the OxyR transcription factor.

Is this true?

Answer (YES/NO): YES